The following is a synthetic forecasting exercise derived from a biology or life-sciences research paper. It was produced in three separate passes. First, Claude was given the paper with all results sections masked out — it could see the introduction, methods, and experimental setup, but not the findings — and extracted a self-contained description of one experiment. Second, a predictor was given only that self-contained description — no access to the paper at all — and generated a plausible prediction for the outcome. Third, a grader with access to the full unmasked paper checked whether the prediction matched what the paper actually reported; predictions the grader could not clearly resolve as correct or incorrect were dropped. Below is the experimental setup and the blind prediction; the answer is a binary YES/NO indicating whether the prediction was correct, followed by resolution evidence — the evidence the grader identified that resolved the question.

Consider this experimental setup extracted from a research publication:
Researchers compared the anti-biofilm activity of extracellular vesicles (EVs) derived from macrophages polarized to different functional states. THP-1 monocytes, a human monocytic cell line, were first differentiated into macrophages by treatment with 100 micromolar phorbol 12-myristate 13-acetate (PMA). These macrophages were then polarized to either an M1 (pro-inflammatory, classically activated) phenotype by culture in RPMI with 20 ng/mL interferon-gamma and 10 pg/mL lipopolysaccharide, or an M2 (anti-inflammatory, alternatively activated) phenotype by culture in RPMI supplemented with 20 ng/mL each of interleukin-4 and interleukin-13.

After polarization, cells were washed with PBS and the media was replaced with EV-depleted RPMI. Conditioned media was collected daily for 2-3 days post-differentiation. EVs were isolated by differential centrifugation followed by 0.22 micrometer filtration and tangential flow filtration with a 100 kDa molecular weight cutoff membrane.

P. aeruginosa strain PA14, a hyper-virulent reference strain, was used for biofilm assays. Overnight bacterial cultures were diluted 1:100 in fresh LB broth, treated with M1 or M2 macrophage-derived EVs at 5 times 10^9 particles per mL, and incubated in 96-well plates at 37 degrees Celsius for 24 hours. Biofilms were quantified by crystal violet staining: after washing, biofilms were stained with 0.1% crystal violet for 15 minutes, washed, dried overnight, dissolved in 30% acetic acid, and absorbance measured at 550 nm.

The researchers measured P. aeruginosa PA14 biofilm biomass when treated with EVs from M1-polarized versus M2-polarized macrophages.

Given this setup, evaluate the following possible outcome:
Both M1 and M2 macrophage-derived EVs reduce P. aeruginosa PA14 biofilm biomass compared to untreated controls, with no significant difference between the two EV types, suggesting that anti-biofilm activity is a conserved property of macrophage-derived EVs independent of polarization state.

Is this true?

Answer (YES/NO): YES